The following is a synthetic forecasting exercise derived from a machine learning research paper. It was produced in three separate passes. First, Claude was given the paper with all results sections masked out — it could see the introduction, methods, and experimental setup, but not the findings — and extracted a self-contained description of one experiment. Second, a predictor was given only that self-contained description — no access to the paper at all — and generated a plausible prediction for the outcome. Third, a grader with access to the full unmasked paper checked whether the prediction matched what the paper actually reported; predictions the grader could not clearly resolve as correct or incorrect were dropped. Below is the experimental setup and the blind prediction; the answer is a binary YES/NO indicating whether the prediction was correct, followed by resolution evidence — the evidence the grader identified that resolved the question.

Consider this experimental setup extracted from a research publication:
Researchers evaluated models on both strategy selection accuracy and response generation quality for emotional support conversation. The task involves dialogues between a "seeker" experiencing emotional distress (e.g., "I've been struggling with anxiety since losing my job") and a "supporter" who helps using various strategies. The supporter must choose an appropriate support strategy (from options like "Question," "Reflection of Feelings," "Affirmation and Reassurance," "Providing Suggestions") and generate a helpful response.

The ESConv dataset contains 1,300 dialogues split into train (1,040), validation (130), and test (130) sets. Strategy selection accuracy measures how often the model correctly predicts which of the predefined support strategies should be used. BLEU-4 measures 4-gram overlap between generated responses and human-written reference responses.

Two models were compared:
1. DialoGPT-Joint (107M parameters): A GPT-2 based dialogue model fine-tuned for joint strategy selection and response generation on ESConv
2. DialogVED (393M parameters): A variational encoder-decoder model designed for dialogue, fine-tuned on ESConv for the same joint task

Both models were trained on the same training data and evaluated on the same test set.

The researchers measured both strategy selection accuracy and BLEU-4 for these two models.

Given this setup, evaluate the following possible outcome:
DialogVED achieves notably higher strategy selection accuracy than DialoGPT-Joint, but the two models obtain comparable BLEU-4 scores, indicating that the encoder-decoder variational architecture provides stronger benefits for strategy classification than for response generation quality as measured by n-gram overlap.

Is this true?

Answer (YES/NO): NO